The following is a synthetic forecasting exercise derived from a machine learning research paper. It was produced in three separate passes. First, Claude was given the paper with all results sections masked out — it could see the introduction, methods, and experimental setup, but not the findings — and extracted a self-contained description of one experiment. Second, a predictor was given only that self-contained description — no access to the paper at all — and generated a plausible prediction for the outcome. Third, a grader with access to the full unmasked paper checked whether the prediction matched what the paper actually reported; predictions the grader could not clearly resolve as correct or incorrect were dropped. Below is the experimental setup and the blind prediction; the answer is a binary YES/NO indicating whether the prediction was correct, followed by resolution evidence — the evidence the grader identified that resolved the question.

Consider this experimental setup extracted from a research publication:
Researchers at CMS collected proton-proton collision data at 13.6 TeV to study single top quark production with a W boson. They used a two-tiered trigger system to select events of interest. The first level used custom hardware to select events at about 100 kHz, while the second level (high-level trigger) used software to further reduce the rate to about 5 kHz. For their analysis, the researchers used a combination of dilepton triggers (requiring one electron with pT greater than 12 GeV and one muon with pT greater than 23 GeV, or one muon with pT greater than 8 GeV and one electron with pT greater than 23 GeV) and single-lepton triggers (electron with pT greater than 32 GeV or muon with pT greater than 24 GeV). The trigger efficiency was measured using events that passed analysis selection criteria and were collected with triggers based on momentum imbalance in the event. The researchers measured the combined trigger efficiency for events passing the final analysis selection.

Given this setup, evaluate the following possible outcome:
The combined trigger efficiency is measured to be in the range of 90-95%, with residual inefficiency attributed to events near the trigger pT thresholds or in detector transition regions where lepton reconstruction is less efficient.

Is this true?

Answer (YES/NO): NO